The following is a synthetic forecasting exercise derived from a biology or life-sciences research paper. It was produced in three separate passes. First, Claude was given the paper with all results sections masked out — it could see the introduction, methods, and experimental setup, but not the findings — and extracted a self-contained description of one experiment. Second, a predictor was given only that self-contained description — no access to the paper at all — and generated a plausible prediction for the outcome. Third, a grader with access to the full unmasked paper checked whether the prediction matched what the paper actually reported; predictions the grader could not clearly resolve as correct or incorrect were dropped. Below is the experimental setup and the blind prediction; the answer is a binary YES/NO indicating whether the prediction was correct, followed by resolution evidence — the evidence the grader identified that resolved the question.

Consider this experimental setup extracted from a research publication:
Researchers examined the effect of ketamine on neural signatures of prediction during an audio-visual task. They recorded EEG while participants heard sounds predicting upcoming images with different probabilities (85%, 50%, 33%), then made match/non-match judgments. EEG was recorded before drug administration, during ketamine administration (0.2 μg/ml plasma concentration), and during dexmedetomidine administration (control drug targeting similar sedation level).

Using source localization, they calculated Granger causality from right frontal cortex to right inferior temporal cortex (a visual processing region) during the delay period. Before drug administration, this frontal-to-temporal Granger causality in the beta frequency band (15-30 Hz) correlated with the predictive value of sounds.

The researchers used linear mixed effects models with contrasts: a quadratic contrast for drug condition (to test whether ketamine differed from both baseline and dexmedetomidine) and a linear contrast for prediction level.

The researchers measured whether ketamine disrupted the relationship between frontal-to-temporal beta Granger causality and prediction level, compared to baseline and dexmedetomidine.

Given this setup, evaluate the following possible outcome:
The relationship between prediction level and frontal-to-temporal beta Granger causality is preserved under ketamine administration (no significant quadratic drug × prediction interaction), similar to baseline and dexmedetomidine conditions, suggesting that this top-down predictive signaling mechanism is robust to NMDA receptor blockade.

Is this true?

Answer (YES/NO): NO